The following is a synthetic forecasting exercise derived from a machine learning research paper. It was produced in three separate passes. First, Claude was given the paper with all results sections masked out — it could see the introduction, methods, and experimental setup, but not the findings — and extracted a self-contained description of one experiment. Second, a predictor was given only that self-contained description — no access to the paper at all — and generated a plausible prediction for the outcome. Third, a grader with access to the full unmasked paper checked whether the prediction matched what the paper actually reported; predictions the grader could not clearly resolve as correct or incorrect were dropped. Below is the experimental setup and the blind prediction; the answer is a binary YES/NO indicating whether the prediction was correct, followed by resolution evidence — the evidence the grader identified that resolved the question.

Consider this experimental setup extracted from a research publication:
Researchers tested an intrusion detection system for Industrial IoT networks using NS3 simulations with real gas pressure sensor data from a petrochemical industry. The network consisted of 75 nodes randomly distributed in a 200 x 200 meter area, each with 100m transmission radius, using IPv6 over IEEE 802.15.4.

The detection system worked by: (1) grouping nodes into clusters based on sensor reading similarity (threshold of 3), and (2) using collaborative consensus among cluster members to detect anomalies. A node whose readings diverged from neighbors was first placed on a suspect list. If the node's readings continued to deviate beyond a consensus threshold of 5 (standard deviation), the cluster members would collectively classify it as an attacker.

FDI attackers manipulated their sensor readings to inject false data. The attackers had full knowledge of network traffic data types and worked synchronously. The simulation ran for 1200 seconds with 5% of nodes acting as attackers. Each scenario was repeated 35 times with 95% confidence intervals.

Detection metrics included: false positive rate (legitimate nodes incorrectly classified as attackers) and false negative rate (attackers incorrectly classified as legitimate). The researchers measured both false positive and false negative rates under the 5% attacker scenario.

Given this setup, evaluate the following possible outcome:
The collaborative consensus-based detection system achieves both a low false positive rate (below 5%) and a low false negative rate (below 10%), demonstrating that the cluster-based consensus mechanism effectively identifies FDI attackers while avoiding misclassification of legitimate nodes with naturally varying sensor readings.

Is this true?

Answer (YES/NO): YES